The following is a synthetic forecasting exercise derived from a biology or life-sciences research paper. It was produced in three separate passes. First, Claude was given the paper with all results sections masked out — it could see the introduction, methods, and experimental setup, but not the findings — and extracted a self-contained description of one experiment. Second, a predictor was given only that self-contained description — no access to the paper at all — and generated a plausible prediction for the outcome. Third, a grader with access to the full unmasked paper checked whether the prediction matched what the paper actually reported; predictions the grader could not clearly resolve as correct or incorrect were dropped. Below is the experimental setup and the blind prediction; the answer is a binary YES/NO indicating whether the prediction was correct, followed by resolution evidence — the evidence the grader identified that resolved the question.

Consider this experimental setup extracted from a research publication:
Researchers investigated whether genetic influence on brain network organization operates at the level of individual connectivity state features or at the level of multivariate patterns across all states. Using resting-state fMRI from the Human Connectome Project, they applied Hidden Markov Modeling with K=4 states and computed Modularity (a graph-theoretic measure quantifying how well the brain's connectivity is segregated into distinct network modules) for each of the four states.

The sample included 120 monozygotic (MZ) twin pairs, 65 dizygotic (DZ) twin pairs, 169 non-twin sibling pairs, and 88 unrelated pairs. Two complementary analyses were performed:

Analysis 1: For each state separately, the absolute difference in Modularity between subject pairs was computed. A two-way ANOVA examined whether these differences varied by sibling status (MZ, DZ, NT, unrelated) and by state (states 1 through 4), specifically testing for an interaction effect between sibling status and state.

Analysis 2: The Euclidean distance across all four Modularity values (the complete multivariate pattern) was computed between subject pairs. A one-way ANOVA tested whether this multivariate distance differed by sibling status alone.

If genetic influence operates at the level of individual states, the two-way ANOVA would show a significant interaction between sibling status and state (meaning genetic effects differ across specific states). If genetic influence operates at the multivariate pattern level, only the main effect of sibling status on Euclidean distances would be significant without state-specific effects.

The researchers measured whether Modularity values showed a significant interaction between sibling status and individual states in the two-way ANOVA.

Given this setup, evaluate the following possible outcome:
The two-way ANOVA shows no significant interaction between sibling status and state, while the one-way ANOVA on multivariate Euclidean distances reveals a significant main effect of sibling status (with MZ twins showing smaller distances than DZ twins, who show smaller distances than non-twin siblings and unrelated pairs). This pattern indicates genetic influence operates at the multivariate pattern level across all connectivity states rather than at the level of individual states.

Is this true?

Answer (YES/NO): NO